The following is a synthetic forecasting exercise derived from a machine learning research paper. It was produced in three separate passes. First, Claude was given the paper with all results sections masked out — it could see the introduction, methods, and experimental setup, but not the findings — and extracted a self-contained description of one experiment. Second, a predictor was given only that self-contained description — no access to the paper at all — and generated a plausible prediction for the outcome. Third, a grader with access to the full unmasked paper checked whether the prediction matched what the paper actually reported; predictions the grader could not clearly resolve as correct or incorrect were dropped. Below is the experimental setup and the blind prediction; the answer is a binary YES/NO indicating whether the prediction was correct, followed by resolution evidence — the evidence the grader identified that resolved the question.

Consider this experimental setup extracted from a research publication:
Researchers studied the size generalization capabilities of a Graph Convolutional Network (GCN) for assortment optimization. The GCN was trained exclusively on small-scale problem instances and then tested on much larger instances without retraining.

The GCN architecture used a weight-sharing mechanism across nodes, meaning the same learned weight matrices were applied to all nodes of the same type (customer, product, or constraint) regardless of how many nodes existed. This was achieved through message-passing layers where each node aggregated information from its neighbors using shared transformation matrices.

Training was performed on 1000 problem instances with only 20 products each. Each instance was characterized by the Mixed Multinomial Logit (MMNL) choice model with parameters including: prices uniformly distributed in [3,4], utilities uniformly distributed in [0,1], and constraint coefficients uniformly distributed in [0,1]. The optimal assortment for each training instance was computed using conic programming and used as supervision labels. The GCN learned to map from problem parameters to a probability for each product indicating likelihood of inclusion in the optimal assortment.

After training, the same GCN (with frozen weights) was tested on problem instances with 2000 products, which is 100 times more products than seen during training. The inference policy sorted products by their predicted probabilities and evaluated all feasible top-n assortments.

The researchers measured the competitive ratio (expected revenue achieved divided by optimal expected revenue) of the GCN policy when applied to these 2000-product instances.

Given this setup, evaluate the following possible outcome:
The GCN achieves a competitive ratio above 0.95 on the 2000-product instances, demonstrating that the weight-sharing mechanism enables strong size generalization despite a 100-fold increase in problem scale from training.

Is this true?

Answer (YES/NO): NO